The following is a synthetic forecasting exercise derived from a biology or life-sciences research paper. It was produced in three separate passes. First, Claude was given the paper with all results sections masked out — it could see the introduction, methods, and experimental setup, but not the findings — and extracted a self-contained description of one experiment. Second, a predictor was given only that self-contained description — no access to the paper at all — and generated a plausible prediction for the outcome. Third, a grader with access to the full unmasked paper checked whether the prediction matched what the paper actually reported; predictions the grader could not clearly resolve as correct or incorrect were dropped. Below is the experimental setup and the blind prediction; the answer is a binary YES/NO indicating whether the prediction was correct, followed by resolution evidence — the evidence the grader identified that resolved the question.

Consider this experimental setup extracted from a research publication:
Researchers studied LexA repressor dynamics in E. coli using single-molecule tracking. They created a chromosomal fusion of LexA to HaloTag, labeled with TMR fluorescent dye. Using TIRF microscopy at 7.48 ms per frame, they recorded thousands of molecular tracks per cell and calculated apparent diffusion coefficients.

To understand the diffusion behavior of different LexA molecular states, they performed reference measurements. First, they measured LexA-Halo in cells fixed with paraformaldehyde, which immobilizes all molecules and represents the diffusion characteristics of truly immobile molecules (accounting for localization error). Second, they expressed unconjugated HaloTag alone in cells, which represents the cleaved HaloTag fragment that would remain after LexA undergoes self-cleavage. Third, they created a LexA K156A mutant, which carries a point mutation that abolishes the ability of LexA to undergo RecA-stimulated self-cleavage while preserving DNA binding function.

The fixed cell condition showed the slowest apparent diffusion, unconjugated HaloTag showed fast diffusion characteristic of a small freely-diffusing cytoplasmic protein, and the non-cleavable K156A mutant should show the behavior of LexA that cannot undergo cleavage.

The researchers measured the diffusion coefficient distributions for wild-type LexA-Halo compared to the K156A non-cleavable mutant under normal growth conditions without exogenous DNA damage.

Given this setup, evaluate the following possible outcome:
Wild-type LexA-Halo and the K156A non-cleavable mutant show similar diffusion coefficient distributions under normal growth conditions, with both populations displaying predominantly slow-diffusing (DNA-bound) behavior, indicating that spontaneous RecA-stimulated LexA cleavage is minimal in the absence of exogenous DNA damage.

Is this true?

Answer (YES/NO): NO